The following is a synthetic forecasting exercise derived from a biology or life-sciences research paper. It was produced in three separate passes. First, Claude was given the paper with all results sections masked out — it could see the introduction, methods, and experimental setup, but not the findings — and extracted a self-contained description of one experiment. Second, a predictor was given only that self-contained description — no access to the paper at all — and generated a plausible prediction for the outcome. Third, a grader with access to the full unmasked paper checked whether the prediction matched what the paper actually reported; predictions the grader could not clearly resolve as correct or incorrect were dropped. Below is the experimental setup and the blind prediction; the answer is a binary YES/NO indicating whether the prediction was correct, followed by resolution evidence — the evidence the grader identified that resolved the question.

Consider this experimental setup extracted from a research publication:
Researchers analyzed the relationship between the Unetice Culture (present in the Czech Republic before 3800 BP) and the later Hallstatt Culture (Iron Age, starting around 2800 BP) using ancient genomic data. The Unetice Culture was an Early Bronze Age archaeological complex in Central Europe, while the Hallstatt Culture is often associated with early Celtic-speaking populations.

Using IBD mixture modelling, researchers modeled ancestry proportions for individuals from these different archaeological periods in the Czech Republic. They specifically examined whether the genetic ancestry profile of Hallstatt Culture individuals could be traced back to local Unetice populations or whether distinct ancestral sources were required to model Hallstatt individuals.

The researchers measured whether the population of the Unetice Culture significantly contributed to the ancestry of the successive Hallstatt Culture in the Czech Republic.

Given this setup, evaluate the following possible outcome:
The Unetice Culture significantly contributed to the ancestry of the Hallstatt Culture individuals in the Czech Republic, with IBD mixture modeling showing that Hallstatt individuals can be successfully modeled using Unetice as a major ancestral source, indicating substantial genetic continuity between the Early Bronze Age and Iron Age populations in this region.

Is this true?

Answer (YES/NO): NO